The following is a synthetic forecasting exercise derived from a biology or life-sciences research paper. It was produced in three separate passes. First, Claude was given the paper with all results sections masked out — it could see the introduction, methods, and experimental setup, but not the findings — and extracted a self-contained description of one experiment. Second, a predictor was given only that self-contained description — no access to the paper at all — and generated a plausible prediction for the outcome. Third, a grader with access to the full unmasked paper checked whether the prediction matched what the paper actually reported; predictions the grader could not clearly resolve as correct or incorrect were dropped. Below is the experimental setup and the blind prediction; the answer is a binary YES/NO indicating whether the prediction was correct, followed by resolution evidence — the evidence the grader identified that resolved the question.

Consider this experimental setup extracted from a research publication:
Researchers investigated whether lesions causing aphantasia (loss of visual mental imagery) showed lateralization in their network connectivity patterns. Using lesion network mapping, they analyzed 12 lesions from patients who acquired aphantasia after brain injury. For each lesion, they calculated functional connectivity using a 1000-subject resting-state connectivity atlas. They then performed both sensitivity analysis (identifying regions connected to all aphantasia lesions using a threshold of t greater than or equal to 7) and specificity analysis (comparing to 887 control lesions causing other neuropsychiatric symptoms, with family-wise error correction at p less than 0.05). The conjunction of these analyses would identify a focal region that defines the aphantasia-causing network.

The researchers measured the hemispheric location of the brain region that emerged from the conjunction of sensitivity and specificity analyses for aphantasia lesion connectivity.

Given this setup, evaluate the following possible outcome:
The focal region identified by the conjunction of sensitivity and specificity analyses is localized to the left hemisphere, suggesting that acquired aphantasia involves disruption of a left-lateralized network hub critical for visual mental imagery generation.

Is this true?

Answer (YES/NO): YES